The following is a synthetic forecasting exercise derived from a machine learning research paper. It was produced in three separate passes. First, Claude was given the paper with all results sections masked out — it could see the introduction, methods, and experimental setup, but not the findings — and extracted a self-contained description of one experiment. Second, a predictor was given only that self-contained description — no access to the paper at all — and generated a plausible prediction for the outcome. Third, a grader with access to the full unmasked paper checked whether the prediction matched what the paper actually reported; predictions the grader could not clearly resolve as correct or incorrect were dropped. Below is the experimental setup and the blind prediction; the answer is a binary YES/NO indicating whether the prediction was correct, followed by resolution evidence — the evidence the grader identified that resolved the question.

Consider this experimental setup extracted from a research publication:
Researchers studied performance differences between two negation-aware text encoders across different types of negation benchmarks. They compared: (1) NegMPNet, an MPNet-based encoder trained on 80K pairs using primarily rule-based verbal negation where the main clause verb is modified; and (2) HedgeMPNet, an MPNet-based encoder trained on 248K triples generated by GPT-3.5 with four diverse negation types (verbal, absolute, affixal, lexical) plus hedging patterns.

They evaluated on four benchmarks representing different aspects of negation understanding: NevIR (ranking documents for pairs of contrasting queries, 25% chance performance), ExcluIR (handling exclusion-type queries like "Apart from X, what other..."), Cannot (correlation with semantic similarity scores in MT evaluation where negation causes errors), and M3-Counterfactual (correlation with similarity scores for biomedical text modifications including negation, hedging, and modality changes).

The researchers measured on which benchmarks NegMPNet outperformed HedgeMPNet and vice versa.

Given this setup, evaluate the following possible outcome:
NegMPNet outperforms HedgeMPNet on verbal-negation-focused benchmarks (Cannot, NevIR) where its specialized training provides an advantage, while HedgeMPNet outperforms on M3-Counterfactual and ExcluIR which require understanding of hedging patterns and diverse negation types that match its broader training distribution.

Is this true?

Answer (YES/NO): NO